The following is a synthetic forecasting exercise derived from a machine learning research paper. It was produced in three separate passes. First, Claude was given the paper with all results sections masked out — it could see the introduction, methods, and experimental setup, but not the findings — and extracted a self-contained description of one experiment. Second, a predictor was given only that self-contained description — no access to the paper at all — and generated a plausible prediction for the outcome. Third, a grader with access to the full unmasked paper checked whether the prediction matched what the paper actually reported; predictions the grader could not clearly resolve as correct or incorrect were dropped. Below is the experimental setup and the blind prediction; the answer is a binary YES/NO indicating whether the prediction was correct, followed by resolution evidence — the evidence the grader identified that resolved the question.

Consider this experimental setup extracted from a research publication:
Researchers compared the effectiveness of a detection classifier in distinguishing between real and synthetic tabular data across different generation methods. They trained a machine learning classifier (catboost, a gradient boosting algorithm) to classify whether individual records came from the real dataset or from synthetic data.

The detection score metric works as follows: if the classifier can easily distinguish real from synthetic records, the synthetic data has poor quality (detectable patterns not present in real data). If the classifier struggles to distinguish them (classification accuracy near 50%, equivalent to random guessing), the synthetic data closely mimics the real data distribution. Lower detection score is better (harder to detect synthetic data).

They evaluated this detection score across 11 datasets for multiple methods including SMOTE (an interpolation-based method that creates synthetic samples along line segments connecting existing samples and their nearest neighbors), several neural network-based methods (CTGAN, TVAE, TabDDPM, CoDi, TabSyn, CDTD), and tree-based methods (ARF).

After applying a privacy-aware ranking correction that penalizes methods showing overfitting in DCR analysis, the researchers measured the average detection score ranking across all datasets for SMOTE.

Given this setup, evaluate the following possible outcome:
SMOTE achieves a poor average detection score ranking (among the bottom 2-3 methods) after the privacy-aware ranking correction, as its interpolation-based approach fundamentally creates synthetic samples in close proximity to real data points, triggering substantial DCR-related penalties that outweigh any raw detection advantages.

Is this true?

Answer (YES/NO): YES